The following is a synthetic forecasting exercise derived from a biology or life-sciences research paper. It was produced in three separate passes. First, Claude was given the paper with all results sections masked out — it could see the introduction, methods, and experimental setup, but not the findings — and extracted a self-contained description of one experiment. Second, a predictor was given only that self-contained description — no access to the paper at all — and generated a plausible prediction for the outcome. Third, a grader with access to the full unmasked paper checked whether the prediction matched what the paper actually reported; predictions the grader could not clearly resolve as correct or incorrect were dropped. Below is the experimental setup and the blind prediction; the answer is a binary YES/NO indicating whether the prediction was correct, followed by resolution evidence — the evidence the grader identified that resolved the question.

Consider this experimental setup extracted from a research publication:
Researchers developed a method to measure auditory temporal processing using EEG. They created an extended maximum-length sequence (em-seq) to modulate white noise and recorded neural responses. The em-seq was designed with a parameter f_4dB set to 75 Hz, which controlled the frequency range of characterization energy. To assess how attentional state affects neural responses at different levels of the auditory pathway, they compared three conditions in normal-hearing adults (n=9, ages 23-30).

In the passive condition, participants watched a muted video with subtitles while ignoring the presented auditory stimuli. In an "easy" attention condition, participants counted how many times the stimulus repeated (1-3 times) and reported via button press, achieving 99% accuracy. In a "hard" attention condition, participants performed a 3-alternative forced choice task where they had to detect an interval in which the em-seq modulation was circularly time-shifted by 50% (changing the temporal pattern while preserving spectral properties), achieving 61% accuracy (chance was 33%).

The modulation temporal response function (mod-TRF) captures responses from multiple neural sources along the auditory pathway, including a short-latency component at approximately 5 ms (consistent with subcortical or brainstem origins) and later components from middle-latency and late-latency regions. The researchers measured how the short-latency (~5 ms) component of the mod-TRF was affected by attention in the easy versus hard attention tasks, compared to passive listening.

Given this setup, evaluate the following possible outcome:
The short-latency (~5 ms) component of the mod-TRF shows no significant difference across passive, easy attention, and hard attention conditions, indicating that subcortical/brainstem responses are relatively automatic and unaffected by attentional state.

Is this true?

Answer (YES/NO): NO